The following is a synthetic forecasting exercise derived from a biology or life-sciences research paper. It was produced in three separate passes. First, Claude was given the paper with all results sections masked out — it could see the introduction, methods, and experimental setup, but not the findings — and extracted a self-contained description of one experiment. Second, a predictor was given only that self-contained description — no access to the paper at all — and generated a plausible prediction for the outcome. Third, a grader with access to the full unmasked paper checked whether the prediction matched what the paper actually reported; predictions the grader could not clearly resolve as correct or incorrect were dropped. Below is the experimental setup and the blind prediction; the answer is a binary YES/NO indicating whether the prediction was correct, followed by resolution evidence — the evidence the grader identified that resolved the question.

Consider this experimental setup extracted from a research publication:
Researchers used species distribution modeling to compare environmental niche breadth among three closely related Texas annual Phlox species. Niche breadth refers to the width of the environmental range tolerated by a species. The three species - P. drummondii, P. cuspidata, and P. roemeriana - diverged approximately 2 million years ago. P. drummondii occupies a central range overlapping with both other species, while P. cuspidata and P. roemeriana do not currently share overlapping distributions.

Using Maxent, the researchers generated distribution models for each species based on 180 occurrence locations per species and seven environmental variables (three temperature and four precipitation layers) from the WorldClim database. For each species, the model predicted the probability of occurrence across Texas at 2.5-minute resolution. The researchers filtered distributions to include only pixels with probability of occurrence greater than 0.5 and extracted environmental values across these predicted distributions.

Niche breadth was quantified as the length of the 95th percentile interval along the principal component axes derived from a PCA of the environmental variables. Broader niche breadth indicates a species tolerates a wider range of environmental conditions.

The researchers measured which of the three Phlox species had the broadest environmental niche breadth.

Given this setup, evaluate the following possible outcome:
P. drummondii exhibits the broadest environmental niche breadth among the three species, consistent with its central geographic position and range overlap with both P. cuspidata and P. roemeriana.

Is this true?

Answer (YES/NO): NO